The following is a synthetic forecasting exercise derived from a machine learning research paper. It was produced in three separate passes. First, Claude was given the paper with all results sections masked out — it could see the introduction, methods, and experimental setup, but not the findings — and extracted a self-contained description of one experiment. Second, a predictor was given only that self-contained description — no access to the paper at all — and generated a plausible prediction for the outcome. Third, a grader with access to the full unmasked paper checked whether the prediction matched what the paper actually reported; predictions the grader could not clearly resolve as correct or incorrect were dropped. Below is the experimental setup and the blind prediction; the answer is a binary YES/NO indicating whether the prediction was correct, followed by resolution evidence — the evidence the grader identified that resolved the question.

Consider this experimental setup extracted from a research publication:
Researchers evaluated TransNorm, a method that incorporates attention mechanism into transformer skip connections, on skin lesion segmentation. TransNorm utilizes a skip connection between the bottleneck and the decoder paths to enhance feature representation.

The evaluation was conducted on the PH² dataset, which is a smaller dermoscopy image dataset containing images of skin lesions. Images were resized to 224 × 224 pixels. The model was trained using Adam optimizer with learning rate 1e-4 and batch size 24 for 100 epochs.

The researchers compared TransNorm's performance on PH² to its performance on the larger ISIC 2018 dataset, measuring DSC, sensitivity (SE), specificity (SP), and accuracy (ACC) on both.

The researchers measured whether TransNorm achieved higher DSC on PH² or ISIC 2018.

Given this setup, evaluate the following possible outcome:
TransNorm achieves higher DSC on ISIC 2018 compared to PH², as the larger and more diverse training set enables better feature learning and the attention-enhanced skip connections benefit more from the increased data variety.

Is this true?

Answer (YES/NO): NO